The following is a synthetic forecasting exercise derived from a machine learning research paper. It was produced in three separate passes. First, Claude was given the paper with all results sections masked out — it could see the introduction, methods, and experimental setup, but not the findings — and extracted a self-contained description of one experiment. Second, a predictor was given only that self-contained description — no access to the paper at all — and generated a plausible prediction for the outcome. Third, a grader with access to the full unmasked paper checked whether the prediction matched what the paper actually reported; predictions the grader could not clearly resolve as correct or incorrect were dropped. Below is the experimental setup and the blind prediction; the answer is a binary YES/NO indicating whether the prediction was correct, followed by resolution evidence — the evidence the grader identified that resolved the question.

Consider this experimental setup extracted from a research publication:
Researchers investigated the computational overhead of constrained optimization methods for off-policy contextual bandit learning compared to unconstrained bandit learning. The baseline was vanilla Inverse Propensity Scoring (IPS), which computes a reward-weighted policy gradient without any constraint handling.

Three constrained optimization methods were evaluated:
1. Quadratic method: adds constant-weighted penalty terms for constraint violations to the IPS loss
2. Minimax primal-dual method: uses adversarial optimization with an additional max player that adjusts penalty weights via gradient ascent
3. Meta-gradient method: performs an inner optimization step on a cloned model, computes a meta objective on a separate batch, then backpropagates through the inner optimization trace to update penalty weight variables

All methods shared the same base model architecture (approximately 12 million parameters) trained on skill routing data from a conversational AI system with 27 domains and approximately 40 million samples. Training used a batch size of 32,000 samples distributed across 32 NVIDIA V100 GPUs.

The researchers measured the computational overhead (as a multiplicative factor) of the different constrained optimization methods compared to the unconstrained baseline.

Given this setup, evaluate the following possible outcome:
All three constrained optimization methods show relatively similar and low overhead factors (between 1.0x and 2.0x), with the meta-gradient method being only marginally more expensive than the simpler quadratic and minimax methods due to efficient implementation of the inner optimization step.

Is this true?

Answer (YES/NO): NO